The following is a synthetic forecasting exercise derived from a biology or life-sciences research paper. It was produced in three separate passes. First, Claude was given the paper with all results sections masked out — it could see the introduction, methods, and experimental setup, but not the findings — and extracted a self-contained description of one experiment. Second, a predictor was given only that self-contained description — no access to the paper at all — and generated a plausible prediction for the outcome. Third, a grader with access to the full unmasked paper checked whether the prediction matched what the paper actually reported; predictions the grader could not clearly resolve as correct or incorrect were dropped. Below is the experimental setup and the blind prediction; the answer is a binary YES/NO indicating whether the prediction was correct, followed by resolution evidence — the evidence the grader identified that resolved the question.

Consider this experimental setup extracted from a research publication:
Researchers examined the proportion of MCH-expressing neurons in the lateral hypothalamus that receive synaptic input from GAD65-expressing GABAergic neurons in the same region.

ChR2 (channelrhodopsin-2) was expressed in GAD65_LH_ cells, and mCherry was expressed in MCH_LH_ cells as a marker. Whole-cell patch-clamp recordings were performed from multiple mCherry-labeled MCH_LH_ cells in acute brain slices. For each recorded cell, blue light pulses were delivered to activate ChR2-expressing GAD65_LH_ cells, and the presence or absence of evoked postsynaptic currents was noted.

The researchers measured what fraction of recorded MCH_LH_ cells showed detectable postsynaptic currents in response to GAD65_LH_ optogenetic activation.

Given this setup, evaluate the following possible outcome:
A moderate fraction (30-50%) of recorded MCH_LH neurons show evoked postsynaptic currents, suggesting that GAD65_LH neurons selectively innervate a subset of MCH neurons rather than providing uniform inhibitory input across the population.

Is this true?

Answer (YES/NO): NO